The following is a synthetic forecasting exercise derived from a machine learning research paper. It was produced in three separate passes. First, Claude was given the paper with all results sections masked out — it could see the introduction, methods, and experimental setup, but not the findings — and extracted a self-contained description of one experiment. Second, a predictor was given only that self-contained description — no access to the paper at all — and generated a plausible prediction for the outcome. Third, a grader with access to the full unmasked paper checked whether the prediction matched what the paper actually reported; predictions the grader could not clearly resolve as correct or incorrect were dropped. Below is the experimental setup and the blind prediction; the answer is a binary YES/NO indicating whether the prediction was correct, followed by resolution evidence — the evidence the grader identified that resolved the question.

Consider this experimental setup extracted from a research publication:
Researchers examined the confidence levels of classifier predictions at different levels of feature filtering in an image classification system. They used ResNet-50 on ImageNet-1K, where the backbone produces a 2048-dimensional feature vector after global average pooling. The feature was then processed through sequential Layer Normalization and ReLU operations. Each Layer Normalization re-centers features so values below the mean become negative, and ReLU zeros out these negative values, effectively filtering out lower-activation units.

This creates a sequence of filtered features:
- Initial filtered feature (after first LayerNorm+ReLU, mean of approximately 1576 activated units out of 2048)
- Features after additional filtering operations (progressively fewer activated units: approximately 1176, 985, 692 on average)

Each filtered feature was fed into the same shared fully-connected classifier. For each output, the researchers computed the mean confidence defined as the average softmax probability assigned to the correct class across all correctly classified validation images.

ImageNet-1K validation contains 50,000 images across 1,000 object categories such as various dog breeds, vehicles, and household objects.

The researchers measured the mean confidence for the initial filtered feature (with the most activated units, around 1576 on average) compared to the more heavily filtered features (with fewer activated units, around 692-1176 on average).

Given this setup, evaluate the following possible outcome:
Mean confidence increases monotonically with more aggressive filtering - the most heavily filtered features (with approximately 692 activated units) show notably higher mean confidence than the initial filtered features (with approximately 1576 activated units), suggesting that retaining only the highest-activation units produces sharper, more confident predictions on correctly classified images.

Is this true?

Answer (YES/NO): NO